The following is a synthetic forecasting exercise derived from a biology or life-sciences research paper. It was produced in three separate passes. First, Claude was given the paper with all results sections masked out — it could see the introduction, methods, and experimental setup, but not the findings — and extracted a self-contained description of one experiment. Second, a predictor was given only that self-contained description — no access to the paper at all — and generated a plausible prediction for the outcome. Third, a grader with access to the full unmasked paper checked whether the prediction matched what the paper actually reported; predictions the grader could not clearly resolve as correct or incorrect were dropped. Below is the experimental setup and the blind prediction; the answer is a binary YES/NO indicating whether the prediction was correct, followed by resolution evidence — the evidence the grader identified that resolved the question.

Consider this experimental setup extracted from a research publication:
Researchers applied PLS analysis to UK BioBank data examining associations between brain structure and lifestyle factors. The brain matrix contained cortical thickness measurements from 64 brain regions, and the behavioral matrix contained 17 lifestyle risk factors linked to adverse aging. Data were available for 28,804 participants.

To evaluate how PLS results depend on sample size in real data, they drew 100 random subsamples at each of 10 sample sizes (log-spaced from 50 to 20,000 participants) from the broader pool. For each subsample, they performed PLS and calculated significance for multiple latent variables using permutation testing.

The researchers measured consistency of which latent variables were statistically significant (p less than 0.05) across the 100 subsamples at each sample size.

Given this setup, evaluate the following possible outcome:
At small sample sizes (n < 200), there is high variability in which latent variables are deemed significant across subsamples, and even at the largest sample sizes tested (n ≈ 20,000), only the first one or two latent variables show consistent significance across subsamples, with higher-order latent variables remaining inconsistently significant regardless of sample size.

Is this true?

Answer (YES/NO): NO